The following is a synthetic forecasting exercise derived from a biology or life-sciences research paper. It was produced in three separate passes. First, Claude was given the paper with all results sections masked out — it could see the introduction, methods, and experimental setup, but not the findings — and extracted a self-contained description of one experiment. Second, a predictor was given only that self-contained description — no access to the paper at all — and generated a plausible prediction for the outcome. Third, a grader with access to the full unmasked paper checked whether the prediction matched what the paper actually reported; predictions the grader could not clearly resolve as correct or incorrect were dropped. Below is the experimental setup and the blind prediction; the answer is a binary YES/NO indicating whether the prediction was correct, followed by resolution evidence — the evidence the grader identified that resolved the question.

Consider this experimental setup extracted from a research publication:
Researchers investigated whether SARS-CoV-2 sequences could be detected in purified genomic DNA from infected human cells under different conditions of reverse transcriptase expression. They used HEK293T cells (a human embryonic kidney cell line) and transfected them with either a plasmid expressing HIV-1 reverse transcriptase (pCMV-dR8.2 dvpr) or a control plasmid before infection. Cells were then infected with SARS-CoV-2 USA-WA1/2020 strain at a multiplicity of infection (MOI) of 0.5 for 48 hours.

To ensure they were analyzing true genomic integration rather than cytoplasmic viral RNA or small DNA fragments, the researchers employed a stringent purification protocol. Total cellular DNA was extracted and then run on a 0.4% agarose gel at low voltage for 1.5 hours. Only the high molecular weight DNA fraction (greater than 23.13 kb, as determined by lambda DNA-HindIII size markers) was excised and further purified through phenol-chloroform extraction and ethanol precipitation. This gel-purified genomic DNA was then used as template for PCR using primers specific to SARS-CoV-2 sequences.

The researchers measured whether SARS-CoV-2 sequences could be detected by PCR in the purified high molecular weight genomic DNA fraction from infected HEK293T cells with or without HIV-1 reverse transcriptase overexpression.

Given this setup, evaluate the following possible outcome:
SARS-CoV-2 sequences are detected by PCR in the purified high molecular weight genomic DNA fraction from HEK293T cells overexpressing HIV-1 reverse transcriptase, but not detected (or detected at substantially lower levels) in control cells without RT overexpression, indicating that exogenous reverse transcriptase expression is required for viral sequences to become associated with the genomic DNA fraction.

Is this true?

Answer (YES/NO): YES